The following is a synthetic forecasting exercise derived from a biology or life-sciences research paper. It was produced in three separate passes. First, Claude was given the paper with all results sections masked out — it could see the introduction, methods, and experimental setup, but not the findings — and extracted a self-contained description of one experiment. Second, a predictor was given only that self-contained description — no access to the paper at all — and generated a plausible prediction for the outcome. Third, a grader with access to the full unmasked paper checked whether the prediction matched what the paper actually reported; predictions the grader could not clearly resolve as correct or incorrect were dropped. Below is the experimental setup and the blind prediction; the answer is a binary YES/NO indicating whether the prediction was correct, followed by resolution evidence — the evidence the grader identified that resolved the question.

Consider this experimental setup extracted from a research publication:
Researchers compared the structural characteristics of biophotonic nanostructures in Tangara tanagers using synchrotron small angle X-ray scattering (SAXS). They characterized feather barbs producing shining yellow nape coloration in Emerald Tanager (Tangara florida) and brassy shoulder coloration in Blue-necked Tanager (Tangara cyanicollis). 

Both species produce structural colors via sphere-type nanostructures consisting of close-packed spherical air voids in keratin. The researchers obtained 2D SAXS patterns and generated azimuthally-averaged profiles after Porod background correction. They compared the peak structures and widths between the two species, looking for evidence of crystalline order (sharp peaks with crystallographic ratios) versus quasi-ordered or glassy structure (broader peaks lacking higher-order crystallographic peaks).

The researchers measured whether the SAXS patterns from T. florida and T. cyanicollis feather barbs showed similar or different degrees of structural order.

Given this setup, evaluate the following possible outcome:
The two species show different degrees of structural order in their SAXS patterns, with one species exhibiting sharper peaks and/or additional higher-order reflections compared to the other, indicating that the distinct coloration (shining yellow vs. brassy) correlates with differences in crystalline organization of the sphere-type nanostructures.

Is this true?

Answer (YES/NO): YES